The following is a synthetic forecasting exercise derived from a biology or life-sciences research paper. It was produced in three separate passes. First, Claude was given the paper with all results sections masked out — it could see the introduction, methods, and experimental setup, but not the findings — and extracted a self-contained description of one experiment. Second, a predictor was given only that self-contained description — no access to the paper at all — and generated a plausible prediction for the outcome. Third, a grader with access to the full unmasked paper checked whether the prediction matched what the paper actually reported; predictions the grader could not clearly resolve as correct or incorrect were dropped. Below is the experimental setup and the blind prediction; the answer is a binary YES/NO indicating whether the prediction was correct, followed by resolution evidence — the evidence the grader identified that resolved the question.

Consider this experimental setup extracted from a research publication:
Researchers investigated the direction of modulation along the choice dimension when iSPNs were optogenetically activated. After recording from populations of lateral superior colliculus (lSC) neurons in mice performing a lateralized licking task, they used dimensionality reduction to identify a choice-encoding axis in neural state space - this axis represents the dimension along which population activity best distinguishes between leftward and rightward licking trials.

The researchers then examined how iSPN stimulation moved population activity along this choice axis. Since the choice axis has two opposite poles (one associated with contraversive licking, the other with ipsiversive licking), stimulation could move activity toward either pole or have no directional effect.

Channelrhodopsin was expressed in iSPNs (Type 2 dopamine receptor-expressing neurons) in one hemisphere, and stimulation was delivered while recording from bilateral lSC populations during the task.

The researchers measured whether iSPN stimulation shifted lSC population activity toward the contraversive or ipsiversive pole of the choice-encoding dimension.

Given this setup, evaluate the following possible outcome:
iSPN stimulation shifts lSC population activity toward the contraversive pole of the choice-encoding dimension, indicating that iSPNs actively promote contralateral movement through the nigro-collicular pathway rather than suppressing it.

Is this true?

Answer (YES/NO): NO